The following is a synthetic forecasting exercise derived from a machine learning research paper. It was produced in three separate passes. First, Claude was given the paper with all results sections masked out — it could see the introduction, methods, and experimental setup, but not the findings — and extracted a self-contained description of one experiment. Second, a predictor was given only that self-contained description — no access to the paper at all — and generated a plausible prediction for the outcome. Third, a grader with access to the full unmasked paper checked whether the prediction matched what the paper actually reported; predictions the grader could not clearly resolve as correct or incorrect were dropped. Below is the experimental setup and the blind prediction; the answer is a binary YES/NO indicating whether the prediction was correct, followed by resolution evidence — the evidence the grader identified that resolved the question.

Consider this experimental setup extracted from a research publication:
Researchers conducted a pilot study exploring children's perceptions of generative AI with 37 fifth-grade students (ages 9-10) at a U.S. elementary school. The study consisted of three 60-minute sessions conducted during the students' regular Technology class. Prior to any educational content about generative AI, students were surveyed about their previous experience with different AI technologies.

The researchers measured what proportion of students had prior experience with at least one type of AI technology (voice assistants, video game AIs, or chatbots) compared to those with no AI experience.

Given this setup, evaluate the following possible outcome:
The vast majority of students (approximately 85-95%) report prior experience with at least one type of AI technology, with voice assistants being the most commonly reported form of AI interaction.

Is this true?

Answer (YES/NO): YES